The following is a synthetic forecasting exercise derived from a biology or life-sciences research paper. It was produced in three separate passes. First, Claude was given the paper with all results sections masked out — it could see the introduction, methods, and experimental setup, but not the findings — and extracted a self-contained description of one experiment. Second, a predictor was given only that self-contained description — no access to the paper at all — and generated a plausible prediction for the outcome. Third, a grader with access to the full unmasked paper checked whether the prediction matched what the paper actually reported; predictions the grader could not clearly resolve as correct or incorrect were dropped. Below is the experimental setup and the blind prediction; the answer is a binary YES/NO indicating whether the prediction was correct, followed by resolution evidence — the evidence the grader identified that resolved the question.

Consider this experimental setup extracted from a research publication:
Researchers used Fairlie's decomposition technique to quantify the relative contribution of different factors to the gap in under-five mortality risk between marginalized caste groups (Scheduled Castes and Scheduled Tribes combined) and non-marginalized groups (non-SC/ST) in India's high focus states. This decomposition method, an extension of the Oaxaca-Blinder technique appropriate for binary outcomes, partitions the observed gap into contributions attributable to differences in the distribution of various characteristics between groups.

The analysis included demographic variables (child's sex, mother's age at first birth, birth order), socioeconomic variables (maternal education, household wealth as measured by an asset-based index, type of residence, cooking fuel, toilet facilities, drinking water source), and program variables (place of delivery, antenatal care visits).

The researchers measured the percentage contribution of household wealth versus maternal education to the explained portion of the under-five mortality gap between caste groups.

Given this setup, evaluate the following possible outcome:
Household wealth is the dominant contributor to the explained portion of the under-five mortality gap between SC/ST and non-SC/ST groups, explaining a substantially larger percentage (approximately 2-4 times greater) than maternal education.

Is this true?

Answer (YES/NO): YES